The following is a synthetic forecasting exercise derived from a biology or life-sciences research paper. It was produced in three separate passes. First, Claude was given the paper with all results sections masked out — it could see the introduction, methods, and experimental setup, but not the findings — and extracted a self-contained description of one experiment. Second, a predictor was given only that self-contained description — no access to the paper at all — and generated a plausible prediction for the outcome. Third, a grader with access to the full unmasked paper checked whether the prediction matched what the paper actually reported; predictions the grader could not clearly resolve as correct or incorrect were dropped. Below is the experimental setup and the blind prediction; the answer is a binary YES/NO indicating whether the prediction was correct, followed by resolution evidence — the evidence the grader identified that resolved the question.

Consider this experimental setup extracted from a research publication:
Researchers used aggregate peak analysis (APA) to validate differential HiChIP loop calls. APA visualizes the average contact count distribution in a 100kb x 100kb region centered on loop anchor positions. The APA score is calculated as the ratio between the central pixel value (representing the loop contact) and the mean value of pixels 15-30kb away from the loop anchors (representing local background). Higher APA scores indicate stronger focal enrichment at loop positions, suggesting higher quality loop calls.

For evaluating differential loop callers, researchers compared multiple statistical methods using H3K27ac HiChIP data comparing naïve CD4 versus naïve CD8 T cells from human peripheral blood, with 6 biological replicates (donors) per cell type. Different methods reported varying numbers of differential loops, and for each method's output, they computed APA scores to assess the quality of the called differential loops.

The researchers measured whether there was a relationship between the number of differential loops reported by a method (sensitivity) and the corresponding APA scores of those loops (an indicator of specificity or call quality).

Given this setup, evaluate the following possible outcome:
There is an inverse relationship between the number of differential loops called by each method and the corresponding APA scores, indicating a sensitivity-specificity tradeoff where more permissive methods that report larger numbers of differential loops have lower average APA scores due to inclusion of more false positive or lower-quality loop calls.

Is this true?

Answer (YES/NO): YES